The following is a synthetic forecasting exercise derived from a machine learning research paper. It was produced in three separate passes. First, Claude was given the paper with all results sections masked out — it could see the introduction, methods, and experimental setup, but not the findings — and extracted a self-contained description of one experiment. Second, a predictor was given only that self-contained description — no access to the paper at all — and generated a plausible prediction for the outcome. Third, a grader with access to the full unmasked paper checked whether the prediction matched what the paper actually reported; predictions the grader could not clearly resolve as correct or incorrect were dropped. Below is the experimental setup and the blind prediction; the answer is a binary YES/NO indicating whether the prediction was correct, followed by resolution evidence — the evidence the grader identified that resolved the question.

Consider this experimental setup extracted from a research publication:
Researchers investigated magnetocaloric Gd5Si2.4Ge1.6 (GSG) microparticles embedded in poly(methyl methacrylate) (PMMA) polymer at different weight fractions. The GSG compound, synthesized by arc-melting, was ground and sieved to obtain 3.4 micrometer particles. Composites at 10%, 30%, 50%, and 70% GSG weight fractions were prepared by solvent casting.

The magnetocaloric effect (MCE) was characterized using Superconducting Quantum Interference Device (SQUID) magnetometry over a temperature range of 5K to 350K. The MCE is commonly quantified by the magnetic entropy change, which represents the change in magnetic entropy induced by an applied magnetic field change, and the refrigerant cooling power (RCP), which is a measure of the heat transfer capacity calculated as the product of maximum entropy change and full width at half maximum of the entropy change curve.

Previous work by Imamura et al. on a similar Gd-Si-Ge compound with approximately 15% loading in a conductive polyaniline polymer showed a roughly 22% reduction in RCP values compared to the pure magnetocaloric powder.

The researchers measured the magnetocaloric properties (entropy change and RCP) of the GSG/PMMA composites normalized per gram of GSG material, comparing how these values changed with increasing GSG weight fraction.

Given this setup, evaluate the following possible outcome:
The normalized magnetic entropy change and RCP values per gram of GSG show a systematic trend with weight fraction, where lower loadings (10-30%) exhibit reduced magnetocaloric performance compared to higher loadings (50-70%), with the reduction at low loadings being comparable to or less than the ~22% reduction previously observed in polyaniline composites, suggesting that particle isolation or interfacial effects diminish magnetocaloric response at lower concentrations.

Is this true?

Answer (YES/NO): NO